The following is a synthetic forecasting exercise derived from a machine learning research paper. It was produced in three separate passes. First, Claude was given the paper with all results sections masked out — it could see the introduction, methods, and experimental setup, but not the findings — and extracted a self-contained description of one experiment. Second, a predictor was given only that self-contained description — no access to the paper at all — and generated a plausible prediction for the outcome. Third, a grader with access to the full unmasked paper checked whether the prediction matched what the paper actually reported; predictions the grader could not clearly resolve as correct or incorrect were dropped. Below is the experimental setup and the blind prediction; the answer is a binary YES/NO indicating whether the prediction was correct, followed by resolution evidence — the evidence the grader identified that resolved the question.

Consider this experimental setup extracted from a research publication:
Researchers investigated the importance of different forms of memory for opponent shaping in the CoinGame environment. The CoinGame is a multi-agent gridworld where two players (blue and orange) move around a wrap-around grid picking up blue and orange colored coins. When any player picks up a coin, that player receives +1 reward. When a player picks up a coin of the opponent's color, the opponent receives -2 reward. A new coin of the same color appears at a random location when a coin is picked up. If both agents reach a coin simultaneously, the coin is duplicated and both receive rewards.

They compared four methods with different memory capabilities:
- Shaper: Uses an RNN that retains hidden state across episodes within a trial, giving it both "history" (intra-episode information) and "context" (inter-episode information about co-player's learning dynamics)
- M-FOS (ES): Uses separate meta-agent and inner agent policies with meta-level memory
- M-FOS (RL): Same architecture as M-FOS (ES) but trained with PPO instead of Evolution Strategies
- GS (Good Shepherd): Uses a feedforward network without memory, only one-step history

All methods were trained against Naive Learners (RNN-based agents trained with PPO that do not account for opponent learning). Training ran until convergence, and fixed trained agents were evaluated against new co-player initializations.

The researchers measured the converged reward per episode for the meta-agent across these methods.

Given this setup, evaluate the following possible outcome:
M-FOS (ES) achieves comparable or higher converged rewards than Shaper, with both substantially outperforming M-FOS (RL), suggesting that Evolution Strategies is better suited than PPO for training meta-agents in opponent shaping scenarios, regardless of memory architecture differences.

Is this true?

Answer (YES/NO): NO